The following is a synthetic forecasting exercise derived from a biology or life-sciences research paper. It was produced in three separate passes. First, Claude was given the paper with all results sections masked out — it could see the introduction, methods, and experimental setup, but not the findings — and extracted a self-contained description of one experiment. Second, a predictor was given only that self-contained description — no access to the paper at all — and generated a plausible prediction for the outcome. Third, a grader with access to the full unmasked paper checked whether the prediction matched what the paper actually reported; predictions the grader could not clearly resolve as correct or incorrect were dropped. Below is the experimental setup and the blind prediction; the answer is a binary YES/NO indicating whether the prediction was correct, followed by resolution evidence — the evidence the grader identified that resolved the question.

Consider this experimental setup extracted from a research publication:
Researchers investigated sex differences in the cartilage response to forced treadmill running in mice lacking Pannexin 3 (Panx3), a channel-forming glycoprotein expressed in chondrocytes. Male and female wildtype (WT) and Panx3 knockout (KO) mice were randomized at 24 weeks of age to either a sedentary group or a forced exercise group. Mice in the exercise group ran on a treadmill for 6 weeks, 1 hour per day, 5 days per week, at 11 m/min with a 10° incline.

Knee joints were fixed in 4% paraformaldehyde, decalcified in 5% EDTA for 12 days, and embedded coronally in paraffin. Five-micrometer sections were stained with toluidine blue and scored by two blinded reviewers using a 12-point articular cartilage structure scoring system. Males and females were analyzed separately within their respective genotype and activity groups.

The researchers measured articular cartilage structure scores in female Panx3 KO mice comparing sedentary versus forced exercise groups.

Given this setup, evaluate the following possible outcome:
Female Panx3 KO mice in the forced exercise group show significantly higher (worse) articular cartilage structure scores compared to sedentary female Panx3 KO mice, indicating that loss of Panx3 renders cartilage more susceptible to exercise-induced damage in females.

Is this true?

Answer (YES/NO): NO